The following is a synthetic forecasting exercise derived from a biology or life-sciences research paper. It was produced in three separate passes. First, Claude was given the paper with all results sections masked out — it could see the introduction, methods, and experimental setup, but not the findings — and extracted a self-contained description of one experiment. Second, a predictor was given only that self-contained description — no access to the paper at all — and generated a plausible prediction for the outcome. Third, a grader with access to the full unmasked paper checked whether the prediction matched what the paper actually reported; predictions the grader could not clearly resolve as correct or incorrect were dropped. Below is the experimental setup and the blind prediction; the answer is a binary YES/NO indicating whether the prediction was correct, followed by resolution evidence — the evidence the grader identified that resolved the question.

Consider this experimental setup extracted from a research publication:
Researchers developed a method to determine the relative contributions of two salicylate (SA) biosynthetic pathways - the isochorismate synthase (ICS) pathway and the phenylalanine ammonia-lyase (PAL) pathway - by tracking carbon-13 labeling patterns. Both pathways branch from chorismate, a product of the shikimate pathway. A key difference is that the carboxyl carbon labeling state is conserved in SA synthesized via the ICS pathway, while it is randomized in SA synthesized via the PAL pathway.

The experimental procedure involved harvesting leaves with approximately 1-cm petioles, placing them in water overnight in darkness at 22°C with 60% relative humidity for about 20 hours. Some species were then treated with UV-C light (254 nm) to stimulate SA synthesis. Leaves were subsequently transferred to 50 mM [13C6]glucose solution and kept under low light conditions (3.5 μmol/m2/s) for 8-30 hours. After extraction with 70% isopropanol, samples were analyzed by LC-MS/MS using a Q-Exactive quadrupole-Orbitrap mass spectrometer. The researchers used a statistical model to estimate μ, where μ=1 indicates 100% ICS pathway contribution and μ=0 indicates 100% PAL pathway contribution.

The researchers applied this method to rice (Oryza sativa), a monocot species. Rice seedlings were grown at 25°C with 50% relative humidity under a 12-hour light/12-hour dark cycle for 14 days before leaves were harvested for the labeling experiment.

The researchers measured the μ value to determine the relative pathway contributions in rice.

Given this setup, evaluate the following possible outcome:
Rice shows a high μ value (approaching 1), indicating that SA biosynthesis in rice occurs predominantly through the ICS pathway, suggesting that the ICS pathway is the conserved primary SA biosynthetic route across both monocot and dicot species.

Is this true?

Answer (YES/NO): NO